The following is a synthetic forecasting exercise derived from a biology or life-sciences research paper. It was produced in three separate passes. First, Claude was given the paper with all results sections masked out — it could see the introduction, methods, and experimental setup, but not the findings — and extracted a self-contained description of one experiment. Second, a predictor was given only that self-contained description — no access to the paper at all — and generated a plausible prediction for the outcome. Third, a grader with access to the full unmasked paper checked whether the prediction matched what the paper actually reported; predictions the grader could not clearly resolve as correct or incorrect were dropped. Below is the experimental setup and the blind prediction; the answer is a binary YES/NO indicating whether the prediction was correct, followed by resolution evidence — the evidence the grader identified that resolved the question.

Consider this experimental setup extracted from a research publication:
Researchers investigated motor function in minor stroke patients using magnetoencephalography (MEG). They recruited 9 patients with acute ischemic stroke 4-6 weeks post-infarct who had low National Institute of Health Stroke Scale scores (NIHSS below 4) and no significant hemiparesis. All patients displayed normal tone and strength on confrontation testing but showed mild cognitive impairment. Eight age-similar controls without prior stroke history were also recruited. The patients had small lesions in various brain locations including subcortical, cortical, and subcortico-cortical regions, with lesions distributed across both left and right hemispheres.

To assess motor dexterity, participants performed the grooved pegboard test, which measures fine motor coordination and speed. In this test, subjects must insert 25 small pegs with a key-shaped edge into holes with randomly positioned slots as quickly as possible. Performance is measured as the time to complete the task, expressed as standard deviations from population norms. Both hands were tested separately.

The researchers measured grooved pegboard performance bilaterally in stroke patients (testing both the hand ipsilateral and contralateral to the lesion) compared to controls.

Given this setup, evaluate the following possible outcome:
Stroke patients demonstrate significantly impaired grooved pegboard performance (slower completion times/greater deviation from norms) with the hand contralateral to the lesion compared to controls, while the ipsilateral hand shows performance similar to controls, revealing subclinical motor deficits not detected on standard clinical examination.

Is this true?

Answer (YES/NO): NO